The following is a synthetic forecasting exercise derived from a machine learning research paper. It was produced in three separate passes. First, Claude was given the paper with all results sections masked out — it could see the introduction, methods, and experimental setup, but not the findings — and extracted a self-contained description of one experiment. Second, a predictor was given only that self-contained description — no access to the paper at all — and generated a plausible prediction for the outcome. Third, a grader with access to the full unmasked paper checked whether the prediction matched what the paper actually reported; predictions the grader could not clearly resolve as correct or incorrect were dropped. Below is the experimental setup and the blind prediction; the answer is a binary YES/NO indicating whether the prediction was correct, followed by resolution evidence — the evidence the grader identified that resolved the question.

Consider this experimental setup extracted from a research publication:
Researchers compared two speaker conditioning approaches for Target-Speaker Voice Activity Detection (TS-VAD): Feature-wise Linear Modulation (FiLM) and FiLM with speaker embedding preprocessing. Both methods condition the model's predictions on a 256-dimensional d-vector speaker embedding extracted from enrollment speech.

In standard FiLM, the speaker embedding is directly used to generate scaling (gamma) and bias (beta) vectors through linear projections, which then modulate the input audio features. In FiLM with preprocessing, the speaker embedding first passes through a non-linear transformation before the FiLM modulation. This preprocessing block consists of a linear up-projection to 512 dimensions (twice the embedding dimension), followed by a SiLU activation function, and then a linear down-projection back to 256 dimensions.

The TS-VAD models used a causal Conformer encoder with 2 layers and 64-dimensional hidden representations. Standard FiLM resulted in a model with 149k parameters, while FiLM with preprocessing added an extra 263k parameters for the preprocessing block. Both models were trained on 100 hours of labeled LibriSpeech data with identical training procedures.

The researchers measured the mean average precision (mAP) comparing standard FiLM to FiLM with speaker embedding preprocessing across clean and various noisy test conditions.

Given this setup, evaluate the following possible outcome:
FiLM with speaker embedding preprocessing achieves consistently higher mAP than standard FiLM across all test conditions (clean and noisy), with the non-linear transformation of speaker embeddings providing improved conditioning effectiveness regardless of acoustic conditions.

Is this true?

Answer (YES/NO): NO